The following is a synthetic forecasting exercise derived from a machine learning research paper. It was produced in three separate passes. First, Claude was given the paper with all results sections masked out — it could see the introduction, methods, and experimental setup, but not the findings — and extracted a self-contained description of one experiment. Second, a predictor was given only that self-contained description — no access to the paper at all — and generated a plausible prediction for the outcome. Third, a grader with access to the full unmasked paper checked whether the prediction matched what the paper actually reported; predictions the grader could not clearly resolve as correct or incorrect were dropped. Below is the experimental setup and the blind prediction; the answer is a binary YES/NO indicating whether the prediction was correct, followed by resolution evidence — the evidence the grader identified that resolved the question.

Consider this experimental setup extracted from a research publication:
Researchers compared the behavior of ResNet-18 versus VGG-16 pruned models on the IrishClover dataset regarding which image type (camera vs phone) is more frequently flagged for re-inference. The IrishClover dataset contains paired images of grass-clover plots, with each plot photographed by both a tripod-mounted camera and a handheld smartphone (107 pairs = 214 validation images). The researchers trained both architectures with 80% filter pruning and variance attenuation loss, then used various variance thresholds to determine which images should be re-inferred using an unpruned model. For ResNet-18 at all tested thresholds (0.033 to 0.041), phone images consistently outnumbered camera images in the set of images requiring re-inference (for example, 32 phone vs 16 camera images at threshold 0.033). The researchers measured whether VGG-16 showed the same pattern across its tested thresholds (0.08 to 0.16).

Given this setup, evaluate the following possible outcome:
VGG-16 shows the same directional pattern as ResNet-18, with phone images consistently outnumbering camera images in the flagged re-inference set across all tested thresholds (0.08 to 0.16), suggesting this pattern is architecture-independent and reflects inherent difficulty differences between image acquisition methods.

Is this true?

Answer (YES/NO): NO